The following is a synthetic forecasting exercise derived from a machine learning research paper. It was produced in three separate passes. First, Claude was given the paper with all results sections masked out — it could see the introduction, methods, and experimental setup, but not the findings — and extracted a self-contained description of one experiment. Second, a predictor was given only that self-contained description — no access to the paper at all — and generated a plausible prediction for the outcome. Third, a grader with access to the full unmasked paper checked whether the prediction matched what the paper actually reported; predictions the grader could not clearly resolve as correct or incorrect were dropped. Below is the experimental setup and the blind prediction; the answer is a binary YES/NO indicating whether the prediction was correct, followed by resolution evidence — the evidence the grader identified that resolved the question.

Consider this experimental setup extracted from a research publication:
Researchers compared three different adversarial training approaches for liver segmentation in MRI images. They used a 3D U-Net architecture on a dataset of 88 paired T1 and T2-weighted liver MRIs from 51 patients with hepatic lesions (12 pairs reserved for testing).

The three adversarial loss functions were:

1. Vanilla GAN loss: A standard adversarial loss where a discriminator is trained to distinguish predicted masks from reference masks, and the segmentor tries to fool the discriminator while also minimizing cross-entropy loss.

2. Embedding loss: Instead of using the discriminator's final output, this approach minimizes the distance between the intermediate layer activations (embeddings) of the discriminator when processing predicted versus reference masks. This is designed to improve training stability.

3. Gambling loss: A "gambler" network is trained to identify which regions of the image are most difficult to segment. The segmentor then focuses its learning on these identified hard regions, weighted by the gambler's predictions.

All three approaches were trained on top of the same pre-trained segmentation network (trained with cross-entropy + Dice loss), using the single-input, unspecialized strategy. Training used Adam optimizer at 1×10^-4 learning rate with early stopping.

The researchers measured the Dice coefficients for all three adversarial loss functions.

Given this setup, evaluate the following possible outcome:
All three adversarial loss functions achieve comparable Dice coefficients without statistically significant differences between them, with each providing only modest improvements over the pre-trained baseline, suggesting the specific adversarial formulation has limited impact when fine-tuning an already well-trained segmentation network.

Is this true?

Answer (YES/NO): NO